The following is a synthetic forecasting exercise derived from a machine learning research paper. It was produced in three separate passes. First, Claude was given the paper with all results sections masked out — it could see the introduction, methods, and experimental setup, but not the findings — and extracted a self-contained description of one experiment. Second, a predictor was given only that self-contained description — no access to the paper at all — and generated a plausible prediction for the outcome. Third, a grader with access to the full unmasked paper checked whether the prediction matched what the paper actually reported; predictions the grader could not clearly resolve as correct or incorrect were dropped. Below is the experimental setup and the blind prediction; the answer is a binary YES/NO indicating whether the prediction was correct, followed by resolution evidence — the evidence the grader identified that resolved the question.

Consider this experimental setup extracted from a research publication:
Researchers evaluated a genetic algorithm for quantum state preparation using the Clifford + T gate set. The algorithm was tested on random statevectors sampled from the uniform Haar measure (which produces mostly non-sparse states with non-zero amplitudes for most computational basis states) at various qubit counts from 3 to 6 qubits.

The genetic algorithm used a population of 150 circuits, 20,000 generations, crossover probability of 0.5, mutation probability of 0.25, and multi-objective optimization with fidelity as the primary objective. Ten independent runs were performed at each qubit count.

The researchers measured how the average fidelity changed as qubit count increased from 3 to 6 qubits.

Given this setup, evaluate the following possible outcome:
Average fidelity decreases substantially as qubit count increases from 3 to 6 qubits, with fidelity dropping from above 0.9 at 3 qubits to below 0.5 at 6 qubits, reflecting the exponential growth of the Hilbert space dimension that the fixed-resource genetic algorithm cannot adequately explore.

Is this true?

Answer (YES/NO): YES